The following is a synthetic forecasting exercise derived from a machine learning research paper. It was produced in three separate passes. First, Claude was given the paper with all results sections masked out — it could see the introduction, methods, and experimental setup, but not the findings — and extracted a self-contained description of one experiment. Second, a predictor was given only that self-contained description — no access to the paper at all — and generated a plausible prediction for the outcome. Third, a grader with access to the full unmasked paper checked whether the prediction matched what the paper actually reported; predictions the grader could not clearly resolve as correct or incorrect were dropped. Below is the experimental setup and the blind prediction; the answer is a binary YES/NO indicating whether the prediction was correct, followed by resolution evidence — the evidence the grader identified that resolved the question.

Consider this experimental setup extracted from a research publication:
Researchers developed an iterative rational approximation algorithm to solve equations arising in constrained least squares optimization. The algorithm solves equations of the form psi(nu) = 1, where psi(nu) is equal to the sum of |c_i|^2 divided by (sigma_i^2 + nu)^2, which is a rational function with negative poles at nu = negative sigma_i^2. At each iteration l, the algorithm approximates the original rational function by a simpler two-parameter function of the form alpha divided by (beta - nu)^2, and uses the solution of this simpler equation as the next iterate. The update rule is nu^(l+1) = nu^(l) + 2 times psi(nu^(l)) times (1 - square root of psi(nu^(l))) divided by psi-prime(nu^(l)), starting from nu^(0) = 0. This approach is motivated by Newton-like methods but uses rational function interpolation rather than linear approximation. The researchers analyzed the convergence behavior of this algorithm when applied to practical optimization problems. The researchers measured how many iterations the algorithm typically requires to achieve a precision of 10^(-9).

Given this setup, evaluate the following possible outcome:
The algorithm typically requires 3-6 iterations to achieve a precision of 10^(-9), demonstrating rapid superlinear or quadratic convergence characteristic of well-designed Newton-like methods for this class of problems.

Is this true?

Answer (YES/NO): YES